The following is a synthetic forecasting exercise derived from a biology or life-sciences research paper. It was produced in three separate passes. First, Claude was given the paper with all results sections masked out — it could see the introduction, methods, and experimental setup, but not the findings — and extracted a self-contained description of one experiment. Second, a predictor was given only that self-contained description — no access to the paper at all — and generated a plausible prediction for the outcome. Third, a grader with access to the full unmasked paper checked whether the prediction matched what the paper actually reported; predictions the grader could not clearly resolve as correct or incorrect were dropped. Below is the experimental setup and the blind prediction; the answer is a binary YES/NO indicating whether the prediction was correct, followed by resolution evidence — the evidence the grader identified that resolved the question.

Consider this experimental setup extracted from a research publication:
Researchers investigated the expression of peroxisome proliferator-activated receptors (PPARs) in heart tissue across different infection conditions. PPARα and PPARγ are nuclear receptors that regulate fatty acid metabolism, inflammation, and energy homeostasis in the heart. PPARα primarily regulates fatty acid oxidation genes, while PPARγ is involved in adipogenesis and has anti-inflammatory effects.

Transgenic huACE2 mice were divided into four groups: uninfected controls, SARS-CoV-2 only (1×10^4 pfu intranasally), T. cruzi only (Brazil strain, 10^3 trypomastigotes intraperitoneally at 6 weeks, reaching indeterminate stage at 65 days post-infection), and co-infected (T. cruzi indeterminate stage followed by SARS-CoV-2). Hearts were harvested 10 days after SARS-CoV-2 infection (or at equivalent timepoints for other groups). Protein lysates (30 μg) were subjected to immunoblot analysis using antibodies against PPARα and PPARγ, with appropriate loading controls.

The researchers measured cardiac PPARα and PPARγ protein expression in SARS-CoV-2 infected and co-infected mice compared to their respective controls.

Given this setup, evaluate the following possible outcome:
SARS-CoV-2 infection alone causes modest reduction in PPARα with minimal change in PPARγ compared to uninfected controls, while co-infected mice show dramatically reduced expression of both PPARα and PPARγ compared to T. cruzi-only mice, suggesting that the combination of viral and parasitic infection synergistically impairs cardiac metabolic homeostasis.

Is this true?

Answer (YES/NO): NO